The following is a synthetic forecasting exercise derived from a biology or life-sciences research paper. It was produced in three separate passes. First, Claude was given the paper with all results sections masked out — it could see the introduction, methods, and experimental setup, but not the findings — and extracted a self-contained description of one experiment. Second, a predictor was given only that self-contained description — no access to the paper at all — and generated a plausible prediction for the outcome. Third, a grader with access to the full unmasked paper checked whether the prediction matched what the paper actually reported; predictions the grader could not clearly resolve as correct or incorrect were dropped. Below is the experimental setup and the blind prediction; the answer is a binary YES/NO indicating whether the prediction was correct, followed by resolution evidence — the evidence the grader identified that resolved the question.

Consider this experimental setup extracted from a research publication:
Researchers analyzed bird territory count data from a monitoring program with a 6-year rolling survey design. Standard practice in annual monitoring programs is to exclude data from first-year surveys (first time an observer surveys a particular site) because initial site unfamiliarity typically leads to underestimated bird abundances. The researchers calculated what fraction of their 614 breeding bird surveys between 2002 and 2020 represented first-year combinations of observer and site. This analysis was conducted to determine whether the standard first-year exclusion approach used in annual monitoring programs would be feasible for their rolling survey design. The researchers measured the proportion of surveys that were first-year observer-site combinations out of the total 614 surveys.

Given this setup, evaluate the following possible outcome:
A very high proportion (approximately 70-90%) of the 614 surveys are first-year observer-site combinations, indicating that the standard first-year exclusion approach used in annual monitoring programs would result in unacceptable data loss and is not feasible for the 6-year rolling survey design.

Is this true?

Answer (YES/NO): YES